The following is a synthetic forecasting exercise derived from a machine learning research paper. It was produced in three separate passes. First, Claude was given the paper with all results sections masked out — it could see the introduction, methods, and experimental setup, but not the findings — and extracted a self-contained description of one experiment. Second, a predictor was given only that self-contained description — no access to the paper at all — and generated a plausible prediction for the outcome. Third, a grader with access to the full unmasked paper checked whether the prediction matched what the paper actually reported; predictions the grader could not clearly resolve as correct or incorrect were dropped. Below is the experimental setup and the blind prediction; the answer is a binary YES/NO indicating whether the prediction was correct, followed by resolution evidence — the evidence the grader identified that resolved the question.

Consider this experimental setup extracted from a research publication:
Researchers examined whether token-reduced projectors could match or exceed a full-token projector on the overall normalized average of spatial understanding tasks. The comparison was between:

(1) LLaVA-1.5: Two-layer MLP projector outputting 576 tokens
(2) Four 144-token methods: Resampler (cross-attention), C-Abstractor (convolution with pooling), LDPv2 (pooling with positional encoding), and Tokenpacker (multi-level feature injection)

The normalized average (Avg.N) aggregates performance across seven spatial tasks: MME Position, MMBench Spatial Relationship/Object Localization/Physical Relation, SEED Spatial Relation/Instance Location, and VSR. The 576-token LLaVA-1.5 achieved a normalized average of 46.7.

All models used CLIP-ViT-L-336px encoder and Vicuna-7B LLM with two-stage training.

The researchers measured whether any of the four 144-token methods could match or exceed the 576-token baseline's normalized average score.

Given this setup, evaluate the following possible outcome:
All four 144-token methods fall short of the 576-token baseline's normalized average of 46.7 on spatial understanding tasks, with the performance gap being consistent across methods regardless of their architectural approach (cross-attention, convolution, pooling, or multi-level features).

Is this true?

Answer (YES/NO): NO